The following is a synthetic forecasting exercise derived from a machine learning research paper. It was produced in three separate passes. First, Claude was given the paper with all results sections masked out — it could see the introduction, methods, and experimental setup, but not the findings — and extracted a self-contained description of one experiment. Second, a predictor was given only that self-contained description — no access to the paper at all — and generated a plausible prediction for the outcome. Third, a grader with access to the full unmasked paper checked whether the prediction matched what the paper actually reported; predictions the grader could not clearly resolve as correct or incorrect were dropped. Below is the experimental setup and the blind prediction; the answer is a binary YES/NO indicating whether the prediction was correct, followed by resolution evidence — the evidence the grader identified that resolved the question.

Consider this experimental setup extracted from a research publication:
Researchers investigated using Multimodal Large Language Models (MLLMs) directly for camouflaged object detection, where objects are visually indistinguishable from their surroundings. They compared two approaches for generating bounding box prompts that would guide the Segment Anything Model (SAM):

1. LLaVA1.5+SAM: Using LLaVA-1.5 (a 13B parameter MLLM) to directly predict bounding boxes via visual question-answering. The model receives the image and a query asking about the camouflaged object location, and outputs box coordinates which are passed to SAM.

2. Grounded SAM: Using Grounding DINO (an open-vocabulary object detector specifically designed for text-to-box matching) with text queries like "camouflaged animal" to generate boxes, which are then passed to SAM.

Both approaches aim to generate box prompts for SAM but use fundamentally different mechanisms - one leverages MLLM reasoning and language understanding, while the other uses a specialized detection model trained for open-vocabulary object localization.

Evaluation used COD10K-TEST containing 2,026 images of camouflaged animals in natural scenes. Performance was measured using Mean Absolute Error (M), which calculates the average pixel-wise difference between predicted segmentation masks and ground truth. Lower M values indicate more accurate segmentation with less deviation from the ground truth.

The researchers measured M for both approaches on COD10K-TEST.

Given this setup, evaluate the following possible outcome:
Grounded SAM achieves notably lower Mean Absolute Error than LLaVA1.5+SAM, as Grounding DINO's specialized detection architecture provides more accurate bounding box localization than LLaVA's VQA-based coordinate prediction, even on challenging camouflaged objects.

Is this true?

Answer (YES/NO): YES